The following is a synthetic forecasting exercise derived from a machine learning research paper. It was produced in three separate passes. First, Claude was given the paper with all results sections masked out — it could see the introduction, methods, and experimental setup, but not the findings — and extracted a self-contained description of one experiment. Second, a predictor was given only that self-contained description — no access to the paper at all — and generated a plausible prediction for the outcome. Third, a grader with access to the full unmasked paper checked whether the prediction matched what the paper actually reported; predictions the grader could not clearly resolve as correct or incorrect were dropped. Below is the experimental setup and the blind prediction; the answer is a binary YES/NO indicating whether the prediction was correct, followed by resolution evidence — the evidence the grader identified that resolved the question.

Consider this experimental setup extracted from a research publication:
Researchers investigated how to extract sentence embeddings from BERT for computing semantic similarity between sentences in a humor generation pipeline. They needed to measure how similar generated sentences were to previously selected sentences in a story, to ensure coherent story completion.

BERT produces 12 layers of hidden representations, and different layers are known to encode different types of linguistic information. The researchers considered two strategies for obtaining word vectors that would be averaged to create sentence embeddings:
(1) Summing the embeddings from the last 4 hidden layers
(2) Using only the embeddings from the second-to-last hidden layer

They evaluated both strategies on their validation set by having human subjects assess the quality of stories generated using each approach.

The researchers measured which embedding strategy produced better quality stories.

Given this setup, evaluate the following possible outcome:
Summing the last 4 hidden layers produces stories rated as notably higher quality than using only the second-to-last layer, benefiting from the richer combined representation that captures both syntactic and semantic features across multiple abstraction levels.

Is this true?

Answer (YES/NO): NO